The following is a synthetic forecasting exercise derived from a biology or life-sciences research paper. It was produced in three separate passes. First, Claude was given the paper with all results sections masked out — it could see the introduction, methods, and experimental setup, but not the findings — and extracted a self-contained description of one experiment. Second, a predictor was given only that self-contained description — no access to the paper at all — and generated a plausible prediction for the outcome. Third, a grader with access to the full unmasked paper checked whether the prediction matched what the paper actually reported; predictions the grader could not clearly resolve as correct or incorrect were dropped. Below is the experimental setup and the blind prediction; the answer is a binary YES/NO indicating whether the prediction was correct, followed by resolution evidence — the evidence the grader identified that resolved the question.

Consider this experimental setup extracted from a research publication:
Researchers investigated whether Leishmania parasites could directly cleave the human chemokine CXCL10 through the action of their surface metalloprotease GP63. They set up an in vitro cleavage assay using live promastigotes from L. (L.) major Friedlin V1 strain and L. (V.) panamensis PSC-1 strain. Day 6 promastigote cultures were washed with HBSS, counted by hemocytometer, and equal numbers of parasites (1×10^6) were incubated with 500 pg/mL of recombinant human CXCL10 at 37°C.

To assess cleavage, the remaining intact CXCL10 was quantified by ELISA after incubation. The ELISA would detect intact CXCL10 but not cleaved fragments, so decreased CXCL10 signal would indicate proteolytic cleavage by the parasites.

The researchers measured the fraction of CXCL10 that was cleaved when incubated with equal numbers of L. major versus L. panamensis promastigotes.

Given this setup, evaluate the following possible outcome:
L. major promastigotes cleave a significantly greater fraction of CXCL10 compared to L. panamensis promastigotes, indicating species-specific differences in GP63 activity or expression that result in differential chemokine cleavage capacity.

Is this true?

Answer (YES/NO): YES